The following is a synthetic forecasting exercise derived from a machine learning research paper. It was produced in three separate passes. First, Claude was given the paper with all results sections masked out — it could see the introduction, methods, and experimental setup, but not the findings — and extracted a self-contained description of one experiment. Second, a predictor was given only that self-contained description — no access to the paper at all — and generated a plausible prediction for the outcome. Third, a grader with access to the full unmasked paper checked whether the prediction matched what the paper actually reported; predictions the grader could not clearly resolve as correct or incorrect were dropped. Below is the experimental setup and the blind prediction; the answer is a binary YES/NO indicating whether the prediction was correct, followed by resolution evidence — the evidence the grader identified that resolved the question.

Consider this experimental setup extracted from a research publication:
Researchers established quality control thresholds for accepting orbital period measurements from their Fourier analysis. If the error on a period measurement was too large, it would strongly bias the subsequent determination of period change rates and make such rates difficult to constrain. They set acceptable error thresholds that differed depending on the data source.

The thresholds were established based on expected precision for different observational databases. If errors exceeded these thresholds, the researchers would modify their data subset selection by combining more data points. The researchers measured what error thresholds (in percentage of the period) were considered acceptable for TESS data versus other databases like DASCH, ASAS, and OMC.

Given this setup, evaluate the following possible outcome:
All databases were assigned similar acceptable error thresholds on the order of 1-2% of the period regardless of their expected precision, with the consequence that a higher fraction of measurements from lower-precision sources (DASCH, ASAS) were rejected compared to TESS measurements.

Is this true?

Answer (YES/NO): NO